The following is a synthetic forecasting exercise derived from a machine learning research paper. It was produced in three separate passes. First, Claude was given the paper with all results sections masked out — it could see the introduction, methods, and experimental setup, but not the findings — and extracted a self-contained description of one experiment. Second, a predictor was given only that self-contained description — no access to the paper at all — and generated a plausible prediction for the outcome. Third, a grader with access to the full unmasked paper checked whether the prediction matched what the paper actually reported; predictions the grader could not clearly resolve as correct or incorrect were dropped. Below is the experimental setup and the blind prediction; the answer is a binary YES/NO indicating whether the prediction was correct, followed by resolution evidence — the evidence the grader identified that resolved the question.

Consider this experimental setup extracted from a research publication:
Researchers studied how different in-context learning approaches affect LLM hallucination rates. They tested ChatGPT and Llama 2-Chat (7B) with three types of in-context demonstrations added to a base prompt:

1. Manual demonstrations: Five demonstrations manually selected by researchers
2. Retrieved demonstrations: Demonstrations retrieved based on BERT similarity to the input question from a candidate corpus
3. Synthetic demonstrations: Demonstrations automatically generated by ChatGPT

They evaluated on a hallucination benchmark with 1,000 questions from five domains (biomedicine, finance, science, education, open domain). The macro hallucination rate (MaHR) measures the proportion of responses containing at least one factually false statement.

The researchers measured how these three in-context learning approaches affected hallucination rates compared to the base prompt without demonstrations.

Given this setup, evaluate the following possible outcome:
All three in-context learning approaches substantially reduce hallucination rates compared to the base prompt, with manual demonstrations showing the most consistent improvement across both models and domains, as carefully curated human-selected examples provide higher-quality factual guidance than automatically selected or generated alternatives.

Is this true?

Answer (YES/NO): NO